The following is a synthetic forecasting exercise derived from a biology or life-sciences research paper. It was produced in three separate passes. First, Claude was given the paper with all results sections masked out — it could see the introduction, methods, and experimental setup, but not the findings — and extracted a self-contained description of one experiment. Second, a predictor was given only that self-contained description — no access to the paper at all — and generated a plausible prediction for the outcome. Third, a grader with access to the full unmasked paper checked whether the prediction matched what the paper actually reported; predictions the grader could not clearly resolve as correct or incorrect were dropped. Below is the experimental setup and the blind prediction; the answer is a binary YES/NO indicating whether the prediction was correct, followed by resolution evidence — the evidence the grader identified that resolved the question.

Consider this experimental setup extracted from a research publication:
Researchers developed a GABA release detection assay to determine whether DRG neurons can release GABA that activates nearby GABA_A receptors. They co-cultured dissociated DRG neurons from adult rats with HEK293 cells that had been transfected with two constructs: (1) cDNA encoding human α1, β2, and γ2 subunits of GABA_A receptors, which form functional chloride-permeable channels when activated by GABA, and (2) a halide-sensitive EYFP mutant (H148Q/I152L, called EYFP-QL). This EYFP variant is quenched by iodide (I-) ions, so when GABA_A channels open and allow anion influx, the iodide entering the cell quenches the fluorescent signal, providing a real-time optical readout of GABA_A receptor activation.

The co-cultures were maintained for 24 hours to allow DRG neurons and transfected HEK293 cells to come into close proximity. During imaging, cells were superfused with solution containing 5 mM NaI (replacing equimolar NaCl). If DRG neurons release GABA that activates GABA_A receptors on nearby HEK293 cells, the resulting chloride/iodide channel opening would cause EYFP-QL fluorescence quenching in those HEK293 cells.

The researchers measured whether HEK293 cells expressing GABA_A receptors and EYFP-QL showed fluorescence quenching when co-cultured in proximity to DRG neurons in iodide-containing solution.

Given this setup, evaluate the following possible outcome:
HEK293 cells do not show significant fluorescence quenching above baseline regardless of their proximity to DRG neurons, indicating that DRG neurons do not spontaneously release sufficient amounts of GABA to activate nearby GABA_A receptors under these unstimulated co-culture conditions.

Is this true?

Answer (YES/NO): NO